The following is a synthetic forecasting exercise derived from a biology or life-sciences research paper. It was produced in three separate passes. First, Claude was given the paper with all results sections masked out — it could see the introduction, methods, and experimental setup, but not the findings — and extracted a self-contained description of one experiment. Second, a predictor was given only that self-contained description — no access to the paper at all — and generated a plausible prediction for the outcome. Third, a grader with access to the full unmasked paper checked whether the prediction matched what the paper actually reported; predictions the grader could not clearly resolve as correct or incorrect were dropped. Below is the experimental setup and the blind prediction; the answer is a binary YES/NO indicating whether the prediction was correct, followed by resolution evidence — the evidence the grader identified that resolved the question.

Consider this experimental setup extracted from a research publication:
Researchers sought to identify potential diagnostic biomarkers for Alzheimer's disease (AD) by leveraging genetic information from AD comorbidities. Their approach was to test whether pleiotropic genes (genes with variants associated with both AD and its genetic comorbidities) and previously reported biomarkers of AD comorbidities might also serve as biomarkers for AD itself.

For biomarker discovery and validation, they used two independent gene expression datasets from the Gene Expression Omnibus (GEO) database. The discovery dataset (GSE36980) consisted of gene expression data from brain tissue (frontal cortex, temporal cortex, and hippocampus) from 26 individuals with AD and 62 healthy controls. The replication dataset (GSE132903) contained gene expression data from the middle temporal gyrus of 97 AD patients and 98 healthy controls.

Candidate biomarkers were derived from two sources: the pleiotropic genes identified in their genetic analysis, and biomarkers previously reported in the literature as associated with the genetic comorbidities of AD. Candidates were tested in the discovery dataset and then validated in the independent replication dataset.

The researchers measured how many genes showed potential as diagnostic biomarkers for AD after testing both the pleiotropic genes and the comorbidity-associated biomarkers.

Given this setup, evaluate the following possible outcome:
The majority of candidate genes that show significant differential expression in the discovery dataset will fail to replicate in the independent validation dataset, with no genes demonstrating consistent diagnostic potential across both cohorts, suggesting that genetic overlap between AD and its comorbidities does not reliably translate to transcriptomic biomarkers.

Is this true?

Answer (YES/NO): NO